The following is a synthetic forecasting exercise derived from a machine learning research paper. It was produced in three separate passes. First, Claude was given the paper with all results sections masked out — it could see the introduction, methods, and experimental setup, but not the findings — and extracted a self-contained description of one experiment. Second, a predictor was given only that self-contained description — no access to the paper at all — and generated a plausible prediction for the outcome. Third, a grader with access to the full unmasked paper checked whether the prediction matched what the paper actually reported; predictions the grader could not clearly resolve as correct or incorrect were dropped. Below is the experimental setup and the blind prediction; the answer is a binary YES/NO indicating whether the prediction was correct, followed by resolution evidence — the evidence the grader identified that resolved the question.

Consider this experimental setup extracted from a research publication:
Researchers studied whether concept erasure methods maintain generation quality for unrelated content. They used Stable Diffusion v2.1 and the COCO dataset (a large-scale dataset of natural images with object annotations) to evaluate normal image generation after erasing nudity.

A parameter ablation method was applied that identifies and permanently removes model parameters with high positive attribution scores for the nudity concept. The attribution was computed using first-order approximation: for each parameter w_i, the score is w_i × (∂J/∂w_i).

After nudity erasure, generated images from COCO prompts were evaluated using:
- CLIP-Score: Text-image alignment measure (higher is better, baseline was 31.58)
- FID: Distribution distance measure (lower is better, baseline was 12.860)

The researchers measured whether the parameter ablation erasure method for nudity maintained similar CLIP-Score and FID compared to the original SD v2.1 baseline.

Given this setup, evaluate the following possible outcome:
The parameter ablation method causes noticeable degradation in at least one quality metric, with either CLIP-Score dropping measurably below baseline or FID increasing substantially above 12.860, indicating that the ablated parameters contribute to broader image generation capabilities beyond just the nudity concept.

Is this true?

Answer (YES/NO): NO